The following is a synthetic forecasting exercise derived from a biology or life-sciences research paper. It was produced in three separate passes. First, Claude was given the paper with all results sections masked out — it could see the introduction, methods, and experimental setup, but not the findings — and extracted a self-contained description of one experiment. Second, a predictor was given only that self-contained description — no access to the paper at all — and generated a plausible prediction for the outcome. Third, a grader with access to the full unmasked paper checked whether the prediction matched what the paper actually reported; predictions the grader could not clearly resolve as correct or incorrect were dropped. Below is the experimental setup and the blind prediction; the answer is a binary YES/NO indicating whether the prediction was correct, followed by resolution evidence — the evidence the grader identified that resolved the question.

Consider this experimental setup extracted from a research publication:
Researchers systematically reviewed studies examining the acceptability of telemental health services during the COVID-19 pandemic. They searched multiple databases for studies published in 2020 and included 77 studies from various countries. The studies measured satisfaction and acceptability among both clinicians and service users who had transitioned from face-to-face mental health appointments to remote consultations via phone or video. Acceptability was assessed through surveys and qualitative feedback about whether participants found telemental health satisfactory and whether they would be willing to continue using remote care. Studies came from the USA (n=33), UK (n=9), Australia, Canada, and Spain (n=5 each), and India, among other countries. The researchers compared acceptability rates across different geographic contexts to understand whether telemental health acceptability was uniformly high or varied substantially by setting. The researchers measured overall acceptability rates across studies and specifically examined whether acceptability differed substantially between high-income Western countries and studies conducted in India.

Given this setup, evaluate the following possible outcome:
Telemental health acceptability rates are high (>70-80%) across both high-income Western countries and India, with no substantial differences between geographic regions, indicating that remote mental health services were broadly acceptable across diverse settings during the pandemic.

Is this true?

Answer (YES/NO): NO